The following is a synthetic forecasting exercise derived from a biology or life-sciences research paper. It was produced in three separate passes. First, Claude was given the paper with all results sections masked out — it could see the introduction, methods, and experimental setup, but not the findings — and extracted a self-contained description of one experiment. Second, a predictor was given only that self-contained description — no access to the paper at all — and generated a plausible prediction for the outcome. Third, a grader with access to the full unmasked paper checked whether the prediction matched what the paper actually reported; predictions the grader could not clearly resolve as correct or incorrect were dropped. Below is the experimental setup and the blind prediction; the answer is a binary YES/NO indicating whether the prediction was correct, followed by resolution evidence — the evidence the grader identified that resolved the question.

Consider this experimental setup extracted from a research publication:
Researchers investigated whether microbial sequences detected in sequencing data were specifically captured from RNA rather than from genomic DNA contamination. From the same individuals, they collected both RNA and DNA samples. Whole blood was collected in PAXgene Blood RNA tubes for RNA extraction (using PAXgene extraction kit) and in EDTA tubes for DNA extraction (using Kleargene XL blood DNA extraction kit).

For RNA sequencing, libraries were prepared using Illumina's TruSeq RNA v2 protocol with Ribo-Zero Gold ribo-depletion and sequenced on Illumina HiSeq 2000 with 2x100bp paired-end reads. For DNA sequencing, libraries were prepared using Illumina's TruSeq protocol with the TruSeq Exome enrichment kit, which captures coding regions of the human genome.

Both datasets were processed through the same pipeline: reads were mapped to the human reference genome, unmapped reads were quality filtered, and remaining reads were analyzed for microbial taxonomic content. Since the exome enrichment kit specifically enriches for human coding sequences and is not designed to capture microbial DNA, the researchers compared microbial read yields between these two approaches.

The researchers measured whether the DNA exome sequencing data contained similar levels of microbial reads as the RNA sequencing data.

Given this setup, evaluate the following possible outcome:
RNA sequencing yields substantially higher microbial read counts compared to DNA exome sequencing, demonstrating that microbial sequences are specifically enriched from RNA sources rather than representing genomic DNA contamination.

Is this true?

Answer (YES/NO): NO